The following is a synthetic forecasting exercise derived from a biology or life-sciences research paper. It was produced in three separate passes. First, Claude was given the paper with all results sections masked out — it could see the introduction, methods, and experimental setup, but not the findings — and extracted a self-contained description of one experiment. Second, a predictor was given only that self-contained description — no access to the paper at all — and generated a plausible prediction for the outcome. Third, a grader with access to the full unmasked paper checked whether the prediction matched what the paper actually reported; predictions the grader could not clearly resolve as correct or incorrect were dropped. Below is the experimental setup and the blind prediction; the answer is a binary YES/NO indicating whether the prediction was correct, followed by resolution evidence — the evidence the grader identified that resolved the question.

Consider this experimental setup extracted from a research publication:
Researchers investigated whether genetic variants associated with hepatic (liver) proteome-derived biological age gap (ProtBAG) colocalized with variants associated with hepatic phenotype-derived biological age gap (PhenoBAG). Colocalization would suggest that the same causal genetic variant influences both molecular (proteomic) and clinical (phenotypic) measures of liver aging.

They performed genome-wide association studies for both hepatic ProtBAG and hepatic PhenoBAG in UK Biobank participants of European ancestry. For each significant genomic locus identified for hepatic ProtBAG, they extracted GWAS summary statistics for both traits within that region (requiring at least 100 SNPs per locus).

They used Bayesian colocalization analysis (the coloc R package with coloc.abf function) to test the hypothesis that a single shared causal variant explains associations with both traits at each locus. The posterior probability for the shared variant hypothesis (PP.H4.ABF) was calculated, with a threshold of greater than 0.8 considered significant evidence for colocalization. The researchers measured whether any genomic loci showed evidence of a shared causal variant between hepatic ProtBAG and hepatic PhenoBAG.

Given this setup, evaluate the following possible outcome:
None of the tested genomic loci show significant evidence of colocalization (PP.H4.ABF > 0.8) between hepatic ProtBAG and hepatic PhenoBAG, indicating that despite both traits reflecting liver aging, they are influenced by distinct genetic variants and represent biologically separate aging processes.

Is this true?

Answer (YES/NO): NO